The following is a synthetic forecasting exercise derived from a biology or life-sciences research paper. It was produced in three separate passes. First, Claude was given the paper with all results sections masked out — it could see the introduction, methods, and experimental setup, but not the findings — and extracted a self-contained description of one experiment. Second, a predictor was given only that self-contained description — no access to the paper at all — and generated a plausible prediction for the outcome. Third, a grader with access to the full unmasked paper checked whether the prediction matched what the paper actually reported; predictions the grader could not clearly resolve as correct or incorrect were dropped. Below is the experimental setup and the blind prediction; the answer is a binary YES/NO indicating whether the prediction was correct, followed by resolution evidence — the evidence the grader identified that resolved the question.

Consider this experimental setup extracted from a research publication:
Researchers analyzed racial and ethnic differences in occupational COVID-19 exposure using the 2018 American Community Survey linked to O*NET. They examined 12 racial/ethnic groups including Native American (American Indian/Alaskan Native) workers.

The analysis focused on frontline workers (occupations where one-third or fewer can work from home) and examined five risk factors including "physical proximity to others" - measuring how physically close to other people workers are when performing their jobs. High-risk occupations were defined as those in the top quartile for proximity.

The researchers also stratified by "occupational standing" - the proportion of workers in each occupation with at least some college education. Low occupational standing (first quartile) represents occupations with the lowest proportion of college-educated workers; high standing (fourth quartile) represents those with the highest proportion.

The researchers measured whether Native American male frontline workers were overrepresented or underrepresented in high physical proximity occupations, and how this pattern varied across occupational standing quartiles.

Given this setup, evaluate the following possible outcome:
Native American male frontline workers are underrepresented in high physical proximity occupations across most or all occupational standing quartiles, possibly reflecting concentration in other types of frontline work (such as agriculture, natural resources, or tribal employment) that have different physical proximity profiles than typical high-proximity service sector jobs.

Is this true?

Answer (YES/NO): NO